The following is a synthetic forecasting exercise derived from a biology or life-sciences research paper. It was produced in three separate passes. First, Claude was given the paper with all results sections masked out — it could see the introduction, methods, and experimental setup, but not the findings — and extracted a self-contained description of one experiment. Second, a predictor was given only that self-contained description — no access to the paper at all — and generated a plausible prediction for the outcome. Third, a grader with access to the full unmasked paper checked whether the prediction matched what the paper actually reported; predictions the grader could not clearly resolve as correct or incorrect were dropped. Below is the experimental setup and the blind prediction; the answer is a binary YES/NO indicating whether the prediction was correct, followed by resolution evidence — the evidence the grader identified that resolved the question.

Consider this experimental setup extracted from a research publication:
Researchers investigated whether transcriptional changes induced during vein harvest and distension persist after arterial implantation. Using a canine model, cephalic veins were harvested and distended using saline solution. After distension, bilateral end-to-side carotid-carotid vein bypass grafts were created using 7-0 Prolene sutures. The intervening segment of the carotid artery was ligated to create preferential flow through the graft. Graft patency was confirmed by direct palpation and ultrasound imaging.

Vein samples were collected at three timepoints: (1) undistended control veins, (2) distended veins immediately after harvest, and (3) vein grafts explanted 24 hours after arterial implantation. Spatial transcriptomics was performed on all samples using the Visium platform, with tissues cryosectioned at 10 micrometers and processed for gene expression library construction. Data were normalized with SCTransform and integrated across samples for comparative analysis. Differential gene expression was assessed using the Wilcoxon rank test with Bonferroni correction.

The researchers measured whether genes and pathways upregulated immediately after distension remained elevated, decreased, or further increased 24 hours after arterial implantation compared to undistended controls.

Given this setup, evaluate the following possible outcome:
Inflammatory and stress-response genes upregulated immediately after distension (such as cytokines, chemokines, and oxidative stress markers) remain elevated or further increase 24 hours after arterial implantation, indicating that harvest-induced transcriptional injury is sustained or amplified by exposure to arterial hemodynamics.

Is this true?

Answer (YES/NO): YES